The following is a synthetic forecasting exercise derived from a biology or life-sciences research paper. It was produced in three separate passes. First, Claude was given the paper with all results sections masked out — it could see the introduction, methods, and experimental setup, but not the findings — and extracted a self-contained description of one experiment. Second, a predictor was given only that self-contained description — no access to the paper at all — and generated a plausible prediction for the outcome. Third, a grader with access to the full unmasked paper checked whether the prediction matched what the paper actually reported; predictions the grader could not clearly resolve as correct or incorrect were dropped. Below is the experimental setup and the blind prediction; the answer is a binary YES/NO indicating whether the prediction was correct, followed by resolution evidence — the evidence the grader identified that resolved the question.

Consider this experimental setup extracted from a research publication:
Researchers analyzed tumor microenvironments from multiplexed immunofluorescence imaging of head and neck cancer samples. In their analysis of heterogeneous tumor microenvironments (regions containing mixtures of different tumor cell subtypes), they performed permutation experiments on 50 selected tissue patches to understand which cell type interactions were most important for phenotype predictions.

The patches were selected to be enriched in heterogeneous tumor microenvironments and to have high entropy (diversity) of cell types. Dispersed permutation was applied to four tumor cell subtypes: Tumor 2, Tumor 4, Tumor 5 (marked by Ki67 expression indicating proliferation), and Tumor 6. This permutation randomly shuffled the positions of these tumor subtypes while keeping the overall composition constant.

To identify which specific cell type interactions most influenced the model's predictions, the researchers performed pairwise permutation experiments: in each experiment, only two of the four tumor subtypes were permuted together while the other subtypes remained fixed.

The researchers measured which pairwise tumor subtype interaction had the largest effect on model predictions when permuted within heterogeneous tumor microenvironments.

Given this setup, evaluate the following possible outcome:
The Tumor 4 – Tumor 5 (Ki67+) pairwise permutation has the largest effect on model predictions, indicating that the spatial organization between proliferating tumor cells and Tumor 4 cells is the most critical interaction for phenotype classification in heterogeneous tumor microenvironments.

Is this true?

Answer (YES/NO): YES